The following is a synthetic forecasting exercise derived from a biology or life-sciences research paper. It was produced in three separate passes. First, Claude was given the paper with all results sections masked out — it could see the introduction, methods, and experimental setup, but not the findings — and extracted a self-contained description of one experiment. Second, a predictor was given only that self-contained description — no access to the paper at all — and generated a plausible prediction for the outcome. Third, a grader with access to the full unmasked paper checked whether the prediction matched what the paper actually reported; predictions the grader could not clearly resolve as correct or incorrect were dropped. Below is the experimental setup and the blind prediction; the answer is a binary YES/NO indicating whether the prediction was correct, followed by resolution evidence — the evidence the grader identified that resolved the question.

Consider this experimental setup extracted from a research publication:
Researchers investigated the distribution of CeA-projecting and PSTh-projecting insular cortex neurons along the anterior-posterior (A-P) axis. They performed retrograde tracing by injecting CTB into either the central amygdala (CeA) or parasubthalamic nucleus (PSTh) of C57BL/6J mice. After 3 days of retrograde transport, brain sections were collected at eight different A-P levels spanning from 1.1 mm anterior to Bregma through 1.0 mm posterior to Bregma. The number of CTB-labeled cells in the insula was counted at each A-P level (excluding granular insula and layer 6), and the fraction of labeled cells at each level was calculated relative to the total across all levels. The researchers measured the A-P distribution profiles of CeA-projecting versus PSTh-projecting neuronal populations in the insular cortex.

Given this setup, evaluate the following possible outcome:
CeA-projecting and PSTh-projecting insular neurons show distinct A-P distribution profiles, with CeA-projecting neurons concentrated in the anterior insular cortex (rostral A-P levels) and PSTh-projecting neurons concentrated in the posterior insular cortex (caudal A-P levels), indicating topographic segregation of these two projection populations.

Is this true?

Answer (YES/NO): NO